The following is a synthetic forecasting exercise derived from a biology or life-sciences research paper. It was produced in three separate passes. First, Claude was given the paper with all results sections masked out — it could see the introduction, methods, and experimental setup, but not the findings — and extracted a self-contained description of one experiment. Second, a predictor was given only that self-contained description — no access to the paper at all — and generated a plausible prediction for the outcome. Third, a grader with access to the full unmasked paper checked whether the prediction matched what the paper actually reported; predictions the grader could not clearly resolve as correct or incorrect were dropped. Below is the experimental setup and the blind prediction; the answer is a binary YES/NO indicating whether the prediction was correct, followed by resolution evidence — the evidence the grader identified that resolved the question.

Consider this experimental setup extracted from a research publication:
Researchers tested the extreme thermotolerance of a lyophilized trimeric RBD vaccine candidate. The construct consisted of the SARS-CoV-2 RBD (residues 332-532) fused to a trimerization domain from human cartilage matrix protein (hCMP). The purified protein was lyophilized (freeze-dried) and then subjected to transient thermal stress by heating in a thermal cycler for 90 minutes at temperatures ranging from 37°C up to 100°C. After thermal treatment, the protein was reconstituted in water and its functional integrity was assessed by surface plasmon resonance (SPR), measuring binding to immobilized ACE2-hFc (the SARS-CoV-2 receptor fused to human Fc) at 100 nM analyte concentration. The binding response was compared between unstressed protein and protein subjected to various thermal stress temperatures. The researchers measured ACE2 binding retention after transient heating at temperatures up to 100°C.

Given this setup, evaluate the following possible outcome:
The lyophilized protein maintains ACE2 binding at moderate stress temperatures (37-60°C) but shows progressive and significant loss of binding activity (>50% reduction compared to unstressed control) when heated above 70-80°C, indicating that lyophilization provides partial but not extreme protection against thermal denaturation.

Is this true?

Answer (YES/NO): NO